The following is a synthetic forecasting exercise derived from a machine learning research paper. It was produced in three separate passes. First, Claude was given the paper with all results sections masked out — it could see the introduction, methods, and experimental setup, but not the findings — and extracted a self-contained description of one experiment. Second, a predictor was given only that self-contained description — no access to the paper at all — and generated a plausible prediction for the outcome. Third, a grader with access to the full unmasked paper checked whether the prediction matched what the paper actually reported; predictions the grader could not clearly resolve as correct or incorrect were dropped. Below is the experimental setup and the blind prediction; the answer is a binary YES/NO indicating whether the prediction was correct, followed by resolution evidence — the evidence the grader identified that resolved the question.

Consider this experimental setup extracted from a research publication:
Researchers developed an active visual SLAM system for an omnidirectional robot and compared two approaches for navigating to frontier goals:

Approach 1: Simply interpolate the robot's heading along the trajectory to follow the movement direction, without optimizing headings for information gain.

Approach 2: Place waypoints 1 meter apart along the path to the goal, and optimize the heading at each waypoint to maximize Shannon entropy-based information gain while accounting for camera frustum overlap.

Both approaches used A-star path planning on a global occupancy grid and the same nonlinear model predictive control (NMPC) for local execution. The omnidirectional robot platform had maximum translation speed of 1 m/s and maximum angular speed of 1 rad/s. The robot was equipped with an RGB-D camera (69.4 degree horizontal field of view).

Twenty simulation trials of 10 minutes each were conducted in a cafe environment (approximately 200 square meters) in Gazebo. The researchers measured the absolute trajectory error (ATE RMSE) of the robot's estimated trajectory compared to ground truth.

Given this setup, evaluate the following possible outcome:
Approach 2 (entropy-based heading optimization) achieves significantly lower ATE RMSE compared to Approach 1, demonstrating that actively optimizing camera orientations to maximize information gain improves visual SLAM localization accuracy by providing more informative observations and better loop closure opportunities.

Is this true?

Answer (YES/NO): NO